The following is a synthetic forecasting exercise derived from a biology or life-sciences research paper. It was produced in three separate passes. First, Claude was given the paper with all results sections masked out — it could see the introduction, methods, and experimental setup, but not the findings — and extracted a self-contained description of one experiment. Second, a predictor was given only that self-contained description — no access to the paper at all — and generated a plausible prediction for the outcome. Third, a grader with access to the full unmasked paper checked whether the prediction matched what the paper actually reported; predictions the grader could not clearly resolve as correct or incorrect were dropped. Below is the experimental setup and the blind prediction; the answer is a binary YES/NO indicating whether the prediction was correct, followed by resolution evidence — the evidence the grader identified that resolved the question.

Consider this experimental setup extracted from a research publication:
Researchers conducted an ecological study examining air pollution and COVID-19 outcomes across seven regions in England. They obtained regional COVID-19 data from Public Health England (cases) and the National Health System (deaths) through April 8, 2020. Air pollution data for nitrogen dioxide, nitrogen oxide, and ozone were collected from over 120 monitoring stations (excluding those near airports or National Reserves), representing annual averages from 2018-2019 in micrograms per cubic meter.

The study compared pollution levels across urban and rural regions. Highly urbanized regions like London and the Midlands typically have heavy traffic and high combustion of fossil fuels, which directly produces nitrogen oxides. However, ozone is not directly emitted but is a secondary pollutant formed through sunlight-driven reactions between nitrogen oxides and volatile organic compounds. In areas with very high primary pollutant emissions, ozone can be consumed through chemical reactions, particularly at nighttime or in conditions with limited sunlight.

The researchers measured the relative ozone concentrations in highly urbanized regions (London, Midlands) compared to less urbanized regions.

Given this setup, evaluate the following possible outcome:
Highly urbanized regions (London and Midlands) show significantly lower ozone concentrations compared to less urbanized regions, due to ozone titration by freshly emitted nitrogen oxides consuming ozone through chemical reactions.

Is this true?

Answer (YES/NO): YES